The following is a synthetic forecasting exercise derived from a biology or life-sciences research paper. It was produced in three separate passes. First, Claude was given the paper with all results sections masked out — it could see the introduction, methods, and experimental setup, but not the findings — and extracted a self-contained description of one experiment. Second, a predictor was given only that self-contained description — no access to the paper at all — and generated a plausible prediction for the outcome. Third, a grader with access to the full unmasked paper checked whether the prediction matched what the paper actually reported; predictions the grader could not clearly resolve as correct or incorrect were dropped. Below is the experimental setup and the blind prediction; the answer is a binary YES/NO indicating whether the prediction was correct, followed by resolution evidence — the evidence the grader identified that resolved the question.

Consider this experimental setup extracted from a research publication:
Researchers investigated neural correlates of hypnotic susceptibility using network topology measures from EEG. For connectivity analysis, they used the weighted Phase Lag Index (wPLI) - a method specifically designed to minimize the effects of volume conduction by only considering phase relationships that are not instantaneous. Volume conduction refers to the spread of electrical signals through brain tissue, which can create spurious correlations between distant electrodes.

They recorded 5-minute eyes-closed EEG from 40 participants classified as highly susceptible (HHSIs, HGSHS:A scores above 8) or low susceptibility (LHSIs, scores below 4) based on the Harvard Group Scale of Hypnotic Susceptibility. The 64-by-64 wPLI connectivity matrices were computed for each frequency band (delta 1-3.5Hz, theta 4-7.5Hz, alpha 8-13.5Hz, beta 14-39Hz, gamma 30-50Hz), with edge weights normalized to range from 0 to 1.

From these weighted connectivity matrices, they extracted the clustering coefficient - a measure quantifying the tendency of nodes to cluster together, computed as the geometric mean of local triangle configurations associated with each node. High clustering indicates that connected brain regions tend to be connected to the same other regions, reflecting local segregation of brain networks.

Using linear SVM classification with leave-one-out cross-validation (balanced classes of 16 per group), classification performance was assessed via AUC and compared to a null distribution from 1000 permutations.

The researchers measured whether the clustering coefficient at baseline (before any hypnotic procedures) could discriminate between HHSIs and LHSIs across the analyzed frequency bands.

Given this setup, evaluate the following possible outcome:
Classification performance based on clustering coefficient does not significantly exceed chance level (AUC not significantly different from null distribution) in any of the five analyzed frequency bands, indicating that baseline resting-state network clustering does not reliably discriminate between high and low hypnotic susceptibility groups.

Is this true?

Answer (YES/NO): NO